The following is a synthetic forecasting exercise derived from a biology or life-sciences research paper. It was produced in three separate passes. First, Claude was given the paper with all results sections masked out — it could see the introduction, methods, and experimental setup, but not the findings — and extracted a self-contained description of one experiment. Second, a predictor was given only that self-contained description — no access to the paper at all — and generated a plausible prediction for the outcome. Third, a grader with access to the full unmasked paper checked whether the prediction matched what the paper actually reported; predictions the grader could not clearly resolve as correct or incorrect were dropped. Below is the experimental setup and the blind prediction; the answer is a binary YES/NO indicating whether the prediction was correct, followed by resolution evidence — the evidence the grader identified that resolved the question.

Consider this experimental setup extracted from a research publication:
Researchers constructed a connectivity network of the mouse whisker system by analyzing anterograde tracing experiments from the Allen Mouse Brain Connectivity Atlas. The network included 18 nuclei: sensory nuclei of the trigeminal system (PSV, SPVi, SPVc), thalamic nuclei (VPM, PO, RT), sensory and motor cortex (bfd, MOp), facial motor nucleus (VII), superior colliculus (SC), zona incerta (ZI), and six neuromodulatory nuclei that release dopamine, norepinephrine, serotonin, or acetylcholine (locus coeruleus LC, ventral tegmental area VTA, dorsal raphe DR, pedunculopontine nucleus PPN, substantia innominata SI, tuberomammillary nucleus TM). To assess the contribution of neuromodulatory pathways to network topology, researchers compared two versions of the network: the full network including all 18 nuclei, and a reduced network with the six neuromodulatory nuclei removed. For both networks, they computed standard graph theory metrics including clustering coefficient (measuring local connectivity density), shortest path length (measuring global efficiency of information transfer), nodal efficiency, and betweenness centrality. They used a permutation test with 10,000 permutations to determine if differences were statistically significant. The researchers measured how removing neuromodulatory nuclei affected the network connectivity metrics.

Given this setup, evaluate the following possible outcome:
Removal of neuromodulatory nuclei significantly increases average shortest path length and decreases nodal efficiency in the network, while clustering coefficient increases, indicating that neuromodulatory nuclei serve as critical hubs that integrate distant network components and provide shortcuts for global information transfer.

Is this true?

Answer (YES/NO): NO